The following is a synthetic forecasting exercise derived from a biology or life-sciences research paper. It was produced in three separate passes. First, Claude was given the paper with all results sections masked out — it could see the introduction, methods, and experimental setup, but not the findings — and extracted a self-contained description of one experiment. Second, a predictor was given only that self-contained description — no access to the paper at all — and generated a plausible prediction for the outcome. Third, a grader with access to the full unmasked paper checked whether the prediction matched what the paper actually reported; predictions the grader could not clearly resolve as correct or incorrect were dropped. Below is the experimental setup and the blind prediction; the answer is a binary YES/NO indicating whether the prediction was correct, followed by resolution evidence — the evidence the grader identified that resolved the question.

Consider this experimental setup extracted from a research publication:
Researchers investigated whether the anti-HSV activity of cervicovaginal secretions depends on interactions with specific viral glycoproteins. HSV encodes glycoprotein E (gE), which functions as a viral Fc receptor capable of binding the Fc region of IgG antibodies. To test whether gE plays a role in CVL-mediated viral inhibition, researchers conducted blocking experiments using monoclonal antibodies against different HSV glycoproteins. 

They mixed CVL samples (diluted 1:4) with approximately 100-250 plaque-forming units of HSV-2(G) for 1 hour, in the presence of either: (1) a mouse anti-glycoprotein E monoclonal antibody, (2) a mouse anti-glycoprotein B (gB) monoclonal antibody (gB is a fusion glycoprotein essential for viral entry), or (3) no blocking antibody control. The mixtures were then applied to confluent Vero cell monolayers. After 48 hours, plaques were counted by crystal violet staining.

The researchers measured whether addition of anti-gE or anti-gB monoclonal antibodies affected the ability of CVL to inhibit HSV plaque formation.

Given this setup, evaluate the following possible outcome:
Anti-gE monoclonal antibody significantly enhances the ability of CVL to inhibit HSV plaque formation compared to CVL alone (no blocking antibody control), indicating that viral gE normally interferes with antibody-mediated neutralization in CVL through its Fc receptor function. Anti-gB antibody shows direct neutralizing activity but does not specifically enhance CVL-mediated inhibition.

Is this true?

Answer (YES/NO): NO